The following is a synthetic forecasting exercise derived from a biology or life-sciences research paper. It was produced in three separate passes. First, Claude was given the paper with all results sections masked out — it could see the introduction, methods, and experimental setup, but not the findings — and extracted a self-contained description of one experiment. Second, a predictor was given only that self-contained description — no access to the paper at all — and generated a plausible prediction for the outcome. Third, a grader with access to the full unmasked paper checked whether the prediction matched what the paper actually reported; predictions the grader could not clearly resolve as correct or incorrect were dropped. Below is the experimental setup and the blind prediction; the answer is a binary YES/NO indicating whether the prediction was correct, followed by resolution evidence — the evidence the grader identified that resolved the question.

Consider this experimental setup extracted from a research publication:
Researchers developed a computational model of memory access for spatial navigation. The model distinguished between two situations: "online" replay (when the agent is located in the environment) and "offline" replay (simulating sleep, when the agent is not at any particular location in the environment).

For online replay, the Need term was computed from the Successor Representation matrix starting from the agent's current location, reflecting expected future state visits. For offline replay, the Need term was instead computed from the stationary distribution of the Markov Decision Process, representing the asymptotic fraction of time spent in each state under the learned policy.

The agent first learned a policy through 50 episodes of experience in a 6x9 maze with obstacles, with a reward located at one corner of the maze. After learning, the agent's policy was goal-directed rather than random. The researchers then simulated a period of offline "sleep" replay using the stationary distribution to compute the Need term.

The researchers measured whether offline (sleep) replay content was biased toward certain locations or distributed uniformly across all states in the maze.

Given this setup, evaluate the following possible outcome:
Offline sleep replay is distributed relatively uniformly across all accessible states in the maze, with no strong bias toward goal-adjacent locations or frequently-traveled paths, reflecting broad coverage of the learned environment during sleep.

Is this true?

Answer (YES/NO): NO